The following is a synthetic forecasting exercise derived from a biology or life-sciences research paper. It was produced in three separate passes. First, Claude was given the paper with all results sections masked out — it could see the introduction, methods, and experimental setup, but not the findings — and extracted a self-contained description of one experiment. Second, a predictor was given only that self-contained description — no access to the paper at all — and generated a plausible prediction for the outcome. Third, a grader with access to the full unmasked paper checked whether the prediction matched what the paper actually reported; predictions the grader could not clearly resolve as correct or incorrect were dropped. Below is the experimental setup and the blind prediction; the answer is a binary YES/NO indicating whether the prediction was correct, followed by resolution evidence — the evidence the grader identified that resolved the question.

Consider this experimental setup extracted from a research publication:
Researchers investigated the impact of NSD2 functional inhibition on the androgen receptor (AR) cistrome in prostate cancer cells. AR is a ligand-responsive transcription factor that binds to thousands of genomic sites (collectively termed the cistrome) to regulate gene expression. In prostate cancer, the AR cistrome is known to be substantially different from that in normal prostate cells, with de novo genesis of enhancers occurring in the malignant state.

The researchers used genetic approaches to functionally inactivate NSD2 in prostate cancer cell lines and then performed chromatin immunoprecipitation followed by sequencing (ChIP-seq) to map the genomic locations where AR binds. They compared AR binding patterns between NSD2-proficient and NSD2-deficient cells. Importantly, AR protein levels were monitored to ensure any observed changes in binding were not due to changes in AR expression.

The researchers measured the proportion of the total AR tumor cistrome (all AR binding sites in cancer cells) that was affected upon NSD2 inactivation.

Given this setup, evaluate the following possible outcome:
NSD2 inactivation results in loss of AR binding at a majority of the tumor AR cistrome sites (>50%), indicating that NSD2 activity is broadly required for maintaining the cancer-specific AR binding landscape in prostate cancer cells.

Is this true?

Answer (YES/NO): YES